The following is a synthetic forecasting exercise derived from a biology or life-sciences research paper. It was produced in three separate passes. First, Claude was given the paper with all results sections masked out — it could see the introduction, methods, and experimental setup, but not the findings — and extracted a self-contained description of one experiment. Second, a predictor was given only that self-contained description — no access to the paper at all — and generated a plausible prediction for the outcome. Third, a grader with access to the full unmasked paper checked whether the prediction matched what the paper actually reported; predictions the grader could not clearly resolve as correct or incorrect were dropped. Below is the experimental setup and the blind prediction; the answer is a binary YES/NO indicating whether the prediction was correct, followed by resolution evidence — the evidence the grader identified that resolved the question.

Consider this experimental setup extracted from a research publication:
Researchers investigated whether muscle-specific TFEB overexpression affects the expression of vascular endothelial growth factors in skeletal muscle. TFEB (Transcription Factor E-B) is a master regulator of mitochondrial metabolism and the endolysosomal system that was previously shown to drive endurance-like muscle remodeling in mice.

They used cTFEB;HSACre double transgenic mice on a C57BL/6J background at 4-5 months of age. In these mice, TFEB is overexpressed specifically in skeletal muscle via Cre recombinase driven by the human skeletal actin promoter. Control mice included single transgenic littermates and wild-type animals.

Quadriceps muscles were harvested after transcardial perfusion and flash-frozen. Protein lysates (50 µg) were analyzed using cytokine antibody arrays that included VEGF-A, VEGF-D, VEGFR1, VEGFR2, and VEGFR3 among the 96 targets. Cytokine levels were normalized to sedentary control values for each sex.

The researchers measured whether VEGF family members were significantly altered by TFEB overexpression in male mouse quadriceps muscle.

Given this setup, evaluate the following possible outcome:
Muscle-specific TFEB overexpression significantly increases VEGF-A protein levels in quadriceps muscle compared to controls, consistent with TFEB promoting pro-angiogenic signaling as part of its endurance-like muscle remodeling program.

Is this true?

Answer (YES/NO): NO